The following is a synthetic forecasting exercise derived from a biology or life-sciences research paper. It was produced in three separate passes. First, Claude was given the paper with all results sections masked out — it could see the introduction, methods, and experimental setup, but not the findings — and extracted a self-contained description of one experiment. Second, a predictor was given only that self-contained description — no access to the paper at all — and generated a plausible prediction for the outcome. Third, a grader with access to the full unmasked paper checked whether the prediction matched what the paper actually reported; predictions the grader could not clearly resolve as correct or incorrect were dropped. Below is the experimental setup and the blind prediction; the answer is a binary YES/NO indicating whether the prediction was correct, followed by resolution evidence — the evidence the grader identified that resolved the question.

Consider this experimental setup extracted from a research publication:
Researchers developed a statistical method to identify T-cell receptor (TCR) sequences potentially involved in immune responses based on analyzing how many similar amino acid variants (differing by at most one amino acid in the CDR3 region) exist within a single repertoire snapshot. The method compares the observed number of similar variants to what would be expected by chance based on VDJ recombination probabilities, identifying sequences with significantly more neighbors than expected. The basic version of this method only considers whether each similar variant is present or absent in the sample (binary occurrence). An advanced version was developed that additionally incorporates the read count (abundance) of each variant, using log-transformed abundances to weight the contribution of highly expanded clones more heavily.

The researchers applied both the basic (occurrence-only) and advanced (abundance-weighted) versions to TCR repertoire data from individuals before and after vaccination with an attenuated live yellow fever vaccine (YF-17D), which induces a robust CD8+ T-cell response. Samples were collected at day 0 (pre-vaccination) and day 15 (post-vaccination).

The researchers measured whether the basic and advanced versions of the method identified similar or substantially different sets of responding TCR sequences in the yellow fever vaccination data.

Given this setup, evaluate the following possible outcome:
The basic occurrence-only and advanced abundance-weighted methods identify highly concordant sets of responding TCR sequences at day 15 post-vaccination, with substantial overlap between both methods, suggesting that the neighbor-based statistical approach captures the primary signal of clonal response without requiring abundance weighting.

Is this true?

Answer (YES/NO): YES